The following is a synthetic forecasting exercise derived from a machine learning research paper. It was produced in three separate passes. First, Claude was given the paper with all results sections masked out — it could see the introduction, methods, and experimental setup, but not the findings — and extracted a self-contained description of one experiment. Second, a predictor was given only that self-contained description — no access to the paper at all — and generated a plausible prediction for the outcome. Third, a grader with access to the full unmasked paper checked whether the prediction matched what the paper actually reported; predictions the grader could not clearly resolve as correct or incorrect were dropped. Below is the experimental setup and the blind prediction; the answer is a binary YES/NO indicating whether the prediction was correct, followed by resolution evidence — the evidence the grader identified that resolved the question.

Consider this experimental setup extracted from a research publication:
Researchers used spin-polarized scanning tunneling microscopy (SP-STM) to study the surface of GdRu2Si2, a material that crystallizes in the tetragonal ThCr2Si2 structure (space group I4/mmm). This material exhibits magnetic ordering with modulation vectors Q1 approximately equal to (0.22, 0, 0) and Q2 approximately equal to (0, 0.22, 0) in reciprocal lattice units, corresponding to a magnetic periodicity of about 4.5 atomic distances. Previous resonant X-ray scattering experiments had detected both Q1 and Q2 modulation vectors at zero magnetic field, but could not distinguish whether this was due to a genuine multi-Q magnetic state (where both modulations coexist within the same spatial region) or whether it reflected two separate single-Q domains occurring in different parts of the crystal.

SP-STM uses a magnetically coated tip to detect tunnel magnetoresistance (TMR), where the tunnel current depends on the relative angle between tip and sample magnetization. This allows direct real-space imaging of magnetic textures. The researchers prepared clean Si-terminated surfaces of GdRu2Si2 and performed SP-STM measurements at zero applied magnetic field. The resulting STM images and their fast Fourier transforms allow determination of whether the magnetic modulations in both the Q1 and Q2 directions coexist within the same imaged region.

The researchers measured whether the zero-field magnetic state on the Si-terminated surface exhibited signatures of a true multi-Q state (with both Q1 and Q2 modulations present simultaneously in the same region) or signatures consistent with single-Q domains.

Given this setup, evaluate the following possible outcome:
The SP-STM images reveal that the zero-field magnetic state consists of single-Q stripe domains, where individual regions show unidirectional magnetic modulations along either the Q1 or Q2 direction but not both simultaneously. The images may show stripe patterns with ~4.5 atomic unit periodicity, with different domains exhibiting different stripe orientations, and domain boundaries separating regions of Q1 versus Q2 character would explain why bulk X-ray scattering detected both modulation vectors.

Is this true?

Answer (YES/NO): NO